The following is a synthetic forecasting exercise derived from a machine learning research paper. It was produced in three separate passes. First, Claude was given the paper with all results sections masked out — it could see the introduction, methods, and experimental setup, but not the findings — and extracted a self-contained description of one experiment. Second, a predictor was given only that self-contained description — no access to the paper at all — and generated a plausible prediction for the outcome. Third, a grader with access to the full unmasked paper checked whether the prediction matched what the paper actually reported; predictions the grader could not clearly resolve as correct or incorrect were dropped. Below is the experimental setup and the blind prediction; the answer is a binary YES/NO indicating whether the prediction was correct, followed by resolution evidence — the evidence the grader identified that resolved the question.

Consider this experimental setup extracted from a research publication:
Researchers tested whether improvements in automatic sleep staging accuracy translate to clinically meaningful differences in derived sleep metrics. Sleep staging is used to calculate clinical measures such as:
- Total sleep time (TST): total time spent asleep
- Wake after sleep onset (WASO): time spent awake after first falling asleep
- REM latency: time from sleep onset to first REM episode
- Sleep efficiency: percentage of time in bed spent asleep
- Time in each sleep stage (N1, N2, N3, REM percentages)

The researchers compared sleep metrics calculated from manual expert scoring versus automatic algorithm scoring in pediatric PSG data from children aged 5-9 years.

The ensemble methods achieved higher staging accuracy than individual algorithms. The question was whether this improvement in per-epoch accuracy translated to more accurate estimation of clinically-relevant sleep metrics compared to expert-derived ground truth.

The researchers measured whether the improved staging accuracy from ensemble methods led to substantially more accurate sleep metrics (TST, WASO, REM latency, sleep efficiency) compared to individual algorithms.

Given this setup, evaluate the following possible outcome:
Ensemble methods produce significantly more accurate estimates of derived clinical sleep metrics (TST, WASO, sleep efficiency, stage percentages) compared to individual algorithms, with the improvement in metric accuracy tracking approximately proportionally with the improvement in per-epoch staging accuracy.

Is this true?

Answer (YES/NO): NO